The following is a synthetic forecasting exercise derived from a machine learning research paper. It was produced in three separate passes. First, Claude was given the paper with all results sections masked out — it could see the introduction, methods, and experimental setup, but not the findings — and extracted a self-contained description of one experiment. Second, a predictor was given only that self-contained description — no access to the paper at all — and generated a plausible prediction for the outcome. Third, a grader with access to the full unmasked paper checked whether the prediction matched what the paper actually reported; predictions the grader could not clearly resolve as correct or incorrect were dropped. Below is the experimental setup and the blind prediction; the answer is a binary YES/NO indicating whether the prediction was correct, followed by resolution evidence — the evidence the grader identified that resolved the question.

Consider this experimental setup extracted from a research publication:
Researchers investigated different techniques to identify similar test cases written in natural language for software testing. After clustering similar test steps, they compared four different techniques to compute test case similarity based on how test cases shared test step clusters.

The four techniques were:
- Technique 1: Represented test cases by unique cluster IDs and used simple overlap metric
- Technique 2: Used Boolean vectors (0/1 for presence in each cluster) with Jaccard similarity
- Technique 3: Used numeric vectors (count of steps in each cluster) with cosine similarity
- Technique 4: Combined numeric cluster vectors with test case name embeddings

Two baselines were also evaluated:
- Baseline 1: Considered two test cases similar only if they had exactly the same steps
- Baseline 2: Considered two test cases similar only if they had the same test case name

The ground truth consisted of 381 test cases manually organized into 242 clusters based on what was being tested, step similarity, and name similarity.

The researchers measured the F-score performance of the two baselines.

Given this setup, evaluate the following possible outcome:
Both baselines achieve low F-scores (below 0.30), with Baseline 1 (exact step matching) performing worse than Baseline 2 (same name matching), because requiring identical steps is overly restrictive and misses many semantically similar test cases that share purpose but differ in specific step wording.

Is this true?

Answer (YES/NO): NO